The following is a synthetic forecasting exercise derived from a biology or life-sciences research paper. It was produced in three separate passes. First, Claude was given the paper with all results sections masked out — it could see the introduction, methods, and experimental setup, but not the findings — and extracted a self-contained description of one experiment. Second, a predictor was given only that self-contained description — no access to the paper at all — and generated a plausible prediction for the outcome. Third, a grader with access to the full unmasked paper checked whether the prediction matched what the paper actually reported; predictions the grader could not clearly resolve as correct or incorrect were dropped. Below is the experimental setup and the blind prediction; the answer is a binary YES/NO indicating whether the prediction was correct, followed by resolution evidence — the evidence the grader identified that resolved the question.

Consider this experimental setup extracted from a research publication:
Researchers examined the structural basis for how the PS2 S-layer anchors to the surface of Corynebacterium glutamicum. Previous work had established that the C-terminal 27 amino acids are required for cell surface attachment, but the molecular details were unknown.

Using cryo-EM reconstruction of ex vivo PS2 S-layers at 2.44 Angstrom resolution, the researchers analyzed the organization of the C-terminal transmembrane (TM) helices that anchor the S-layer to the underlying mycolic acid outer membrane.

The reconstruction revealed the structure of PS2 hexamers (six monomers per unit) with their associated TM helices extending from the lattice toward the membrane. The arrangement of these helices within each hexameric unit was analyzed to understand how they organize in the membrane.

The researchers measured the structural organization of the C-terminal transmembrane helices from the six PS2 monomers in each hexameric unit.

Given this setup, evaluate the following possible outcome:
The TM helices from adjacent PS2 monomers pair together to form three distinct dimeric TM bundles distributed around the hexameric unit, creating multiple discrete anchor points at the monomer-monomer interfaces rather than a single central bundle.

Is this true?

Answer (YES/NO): NO